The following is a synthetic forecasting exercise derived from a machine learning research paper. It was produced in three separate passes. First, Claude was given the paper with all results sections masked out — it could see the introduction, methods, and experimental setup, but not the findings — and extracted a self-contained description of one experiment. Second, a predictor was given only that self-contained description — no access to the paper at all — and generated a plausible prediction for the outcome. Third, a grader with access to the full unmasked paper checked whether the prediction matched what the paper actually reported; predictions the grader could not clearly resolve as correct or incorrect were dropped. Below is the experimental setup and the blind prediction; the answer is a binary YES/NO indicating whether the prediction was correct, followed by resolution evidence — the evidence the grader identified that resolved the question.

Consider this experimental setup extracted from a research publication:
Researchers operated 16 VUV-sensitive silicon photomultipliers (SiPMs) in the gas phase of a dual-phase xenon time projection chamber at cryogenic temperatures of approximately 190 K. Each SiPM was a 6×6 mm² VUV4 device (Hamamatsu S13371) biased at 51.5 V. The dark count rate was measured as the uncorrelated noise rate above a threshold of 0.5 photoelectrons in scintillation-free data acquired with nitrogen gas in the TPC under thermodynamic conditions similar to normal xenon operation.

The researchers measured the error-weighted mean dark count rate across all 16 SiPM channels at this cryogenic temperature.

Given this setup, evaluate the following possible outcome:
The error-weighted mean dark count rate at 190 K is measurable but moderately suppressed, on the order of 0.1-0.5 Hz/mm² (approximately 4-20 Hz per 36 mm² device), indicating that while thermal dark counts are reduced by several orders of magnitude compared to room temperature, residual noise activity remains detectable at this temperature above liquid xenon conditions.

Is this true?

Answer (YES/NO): NO